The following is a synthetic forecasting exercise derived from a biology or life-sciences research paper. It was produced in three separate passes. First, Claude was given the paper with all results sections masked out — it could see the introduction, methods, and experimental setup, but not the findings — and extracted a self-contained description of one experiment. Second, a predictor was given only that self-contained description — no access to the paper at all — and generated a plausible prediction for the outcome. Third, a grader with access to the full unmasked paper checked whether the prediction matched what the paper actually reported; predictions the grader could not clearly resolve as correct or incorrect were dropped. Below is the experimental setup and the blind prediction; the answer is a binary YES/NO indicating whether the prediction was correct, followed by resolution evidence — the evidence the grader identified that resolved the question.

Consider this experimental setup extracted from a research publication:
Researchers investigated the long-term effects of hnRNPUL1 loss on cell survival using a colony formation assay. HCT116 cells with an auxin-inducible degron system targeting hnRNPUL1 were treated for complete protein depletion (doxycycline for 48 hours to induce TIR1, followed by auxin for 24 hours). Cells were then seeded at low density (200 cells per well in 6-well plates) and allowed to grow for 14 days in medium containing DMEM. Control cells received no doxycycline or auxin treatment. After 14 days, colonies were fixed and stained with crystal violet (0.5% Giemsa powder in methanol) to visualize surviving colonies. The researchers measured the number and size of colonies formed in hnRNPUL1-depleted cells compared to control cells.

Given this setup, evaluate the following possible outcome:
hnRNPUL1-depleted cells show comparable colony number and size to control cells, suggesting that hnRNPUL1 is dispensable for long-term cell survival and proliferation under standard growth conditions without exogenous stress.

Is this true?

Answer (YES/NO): NO